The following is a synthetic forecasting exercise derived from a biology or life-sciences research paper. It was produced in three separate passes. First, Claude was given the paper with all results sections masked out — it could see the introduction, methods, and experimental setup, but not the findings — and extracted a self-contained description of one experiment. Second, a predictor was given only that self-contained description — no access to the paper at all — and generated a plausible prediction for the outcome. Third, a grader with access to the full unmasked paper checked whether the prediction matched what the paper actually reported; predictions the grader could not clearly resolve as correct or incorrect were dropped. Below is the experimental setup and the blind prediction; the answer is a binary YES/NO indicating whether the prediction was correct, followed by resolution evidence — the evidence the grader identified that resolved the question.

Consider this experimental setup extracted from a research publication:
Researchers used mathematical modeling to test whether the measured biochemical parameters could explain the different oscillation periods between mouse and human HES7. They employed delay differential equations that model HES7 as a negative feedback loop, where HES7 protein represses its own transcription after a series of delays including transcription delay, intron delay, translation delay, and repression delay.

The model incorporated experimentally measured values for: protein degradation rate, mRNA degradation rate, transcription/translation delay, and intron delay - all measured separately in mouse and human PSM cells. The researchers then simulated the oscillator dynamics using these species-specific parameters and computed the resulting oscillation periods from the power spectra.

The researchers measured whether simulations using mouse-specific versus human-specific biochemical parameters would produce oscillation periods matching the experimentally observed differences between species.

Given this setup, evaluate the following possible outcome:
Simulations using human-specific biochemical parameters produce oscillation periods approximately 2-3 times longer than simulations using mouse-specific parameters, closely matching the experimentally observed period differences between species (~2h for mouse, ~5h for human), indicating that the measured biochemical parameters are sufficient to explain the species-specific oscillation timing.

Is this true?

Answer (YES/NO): YES